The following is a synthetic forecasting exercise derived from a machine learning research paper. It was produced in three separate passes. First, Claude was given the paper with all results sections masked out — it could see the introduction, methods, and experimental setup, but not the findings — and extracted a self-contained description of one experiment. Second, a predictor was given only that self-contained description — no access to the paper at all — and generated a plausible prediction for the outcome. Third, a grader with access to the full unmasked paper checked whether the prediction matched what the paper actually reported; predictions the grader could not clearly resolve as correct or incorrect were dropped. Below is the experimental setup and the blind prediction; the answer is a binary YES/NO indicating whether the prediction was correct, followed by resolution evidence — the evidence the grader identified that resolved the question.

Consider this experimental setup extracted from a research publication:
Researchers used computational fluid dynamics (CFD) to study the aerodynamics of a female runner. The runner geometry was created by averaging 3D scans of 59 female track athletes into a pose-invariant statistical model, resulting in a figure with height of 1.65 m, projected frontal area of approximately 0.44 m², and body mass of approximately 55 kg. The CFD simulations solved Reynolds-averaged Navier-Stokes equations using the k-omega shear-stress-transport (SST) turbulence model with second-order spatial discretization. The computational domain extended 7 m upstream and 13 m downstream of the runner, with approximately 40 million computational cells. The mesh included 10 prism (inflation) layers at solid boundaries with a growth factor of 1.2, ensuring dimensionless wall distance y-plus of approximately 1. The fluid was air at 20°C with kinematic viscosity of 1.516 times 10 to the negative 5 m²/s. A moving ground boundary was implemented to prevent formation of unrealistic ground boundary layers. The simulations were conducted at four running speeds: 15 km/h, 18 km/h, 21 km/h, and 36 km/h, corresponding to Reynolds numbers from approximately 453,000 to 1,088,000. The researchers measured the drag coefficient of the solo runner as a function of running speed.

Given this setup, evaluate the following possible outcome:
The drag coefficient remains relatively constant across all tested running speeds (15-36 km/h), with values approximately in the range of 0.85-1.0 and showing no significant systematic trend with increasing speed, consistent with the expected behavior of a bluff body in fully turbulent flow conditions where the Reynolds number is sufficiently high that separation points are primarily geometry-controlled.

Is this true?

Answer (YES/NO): NO